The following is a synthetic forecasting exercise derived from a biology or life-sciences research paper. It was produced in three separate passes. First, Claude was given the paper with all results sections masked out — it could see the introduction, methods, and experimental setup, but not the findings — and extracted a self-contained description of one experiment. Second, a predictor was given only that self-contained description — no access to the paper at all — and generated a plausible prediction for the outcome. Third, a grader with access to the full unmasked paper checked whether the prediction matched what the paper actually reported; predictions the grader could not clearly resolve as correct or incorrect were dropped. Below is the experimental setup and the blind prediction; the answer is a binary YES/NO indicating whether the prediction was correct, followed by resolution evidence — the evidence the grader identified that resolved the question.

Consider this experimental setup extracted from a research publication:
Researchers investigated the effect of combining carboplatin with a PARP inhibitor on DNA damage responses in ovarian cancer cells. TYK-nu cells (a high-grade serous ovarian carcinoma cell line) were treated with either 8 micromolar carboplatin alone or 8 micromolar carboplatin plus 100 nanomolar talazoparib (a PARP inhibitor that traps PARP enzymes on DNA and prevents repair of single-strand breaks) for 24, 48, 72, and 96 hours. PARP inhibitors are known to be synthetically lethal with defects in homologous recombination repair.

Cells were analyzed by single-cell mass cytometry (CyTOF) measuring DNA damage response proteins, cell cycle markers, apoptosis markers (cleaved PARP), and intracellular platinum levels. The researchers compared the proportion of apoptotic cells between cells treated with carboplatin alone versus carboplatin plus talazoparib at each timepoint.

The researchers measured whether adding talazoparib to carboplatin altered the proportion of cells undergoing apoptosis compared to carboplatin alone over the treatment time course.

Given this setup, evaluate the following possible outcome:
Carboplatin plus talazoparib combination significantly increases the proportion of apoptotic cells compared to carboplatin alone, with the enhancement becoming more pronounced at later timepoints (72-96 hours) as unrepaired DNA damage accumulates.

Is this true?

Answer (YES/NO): YES